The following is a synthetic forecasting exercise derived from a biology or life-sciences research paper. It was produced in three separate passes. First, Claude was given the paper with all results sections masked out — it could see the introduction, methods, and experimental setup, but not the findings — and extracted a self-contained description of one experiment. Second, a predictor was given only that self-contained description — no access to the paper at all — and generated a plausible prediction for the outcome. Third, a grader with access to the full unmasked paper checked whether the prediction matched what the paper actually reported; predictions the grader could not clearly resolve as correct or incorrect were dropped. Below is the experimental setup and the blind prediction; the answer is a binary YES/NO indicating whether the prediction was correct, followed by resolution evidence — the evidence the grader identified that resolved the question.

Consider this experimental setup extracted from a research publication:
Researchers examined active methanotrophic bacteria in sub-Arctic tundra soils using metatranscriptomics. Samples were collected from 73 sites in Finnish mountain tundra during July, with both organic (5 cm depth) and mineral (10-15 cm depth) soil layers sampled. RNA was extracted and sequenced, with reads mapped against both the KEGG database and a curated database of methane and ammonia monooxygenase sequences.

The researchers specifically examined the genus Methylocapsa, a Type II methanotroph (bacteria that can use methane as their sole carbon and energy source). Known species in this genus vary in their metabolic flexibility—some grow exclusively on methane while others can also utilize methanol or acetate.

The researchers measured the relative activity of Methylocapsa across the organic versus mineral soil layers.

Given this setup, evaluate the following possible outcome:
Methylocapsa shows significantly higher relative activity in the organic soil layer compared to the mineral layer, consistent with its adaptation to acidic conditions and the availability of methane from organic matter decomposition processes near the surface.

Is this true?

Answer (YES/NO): NO